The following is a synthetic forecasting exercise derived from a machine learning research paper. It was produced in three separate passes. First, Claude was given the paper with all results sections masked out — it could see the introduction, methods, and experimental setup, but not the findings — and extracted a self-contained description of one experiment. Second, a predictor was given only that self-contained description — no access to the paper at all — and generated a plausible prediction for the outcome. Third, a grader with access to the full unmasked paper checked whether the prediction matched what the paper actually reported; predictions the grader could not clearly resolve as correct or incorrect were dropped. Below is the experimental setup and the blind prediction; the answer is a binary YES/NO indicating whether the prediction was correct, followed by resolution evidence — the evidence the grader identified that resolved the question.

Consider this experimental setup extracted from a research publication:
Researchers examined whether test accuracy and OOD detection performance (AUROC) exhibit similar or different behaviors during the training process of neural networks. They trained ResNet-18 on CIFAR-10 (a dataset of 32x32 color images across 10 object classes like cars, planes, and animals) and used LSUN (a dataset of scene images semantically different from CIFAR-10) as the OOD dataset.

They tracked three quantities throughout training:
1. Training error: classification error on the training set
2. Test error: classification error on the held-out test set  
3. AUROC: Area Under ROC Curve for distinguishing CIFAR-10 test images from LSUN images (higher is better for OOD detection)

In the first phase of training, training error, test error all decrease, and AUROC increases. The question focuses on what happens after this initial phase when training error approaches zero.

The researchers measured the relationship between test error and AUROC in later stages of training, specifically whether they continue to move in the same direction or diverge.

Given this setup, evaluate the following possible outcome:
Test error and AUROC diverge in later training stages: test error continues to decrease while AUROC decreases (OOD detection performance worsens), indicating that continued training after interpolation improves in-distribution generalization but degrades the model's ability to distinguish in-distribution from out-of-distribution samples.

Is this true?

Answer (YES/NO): YES